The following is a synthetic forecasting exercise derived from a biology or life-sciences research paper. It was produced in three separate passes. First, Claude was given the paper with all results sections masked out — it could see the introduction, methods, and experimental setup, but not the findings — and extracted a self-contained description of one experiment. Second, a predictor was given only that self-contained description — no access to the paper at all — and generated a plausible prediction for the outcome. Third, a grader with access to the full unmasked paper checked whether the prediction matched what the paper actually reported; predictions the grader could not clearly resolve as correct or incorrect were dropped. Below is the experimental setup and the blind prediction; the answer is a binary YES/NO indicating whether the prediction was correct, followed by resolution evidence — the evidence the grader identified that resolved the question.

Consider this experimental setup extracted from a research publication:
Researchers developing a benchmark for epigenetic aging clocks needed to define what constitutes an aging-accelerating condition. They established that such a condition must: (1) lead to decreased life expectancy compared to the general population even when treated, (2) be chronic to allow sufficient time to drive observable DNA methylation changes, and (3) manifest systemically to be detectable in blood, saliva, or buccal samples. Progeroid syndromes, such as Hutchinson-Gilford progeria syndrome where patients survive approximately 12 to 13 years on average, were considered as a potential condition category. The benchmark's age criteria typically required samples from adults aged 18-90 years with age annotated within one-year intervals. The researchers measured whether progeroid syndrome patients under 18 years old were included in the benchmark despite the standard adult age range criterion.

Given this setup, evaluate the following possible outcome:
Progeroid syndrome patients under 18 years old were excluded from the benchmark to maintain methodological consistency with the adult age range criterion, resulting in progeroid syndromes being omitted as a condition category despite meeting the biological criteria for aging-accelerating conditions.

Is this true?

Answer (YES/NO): NO